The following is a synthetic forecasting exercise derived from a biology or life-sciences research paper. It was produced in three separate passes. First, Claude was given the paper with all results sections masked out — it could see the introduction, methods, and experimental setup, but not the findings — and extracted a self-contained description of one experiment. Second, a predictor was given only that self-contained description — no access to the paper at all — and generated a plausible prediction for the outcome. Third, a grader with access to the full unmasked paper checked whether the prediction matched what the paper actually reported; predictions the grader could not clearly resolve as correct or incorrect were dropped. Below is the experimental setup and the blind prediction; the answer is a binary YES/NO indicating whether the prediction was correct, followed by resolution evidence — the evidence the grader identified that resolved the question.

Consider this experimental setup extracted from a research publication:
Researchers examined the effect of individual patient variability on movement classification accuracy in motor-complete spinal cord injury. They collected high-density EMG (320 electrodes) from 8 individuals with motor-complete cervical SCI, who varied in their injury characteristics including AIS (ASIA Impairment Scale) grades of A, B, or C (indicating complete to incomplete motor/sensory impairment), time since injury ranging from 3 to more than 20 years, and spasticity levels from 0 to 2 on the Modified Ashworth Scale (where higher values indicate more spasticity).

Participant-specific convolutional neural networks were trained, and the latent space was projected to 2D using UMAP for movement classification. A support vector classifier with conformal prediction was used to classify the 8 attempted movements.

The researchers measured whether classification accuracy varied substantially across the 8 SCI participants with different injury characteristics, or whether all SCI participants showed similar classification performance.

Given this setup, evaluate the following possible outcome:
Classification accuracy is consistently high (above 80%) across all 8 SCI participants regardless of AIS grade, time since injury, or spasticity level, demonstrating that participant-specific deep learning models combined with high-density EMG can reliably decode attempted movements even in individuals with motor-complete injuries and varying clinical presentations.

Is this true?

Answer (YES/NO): YES